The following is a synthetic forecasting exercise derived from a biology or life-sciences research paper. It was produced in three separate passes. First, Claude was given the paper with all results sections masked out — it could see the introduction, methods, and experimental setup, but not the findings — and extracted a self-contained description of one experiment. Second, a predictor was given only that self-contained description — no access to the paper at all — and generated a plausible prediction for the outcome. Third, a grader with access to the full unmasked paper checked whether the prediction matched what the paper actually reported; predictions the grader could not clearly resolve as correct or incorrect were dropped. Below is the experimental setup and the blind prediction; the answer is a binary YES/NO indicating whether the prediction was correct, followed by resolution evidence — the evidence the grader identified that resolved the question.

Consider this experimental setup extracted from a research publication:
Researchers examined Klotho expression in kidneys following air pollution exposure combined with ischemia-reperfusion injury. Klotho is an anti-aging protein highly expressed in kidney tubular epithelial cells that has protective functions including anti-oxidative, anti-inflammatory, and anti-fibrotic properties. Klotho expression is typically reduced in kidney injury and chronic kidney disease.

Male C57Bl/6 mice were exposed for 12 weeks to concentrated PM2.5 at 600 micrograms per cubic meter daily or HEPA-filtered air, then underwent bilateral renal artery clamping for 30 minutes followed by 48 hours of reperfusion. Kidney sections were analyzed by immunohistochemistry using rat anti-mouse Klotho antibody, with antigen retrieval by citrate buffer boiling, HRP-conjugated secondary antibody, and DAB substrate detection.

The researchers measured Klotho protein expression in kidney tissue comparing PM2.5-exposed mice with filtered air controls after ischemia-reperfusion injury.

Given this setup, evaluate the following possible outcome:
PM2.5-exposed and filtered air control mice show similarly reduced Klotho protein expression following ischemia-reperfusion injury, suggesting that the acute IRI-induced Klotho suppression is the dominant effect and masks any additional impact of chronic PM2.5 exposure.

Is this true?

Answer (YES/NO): NO